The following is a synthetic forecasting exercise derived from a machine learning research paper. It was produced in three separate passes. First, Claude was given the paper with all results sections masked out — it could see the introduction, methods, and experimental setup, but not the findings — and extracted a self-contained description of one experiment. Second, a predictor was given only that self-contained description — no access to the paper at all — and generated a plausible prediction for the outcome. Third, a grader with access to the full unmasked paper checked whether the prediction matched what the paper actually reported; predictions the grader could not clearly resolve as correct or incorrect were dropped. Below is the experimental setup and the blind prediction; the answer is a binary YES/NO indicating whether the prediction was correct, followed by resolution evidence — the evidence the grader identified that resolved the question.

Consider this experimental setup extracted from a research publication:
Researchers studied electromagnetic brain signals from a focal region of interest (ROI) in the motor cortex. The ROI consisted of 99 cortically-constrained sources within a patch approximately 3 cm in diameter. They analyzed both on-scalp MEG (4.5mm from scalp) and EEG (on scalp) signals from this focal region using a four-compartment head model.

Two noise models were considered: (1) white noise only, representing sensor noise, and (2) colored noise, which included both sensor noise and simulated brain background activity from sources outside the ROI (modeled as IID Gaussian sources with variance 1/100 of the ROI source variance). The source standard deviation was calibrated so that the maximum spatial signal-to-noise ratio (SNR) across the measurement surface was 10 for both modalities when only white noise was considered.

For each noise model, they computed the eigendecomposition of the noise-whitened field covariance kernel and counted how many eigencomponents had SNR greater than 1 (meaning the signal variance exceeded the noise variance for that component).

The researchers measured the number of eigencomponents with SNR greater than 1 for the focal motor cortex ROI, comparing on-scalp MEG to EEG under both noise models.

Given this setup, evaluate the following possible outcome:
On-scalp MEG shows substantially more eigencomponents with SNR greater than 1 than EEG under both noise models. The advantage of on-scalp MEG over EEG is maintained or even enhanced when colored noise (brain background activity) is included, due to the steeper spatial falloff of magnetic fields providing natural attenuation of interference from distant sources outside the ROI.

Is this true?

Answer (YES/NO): NO